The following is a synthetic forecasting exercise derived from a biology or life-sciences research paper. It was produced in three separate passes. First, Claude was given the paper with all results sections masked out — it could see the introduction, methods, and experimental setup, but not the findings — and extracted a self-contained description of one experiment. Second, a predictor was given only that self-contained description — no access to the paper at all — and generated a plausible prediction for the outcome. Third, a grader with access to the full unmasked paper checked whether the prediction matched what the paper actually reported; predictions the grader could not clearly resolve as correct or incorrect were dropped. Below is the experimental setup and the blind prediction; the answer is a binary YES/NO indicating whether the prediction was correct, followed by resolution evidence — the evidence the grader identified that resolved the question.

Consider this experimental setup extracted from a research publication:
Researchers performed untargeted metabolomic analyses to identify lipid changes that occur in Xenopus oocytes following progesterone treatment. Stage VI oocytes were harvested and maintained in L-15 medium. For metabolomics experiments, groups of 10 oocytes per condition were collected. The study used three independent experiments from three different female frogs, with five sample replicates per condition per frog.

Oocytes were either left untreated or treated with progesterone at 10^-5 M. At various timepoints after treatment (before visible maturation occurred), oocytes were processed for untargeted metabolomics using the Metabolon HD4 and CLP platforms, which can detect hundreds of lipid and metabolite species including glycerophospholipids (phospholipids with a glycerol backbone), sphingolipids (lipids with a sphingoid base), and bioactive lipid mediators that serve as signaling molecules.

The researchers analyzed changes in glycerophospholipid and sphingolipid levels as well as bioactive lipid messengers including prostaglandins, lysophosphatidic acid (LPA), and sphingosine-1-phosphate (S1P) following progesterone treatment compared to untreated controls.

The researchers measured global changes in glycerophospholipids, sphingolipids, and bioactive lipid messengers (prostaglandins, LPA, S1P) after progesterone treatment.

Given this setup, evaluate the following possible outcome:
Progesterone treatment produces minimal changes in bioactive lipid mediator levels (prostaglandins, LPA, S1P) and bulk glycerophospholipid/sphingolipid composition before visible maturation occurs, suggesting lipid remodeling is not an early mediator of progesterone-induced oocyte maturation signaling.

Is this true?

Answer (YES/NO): NO